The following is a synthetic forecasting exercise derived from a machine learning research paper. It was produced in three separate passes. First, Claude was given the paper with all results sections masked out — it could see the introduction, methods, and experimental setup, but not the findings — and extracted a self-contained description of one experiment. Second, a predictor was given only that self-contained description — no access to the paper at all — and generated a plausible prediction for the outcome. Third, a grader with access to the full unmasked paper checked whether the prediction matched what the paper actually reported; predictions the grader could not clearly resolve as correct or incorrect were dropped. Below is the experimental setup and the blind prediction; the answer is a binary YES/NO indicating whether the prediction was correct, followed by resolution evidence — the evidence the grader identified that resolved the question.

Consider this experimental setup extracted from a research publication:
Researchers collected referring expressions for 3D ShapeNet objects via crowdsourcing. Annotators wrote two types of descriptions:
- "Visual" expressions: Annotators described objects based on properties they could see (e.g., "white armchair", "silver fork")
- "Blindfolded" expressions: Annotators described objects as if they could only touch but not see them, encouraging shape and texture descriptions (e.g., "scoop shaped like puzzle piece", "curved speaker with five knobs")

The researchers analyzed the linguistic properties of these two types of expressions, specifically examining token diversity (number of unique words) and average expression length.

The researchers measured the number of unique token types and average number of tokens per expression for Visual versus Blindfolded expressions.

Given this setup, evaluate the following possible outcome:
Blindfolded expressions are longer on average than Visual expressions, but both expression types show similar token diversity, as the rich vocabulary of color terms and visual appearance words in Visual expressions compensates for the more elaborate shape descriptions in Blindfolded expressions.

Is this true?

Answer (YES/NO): NO